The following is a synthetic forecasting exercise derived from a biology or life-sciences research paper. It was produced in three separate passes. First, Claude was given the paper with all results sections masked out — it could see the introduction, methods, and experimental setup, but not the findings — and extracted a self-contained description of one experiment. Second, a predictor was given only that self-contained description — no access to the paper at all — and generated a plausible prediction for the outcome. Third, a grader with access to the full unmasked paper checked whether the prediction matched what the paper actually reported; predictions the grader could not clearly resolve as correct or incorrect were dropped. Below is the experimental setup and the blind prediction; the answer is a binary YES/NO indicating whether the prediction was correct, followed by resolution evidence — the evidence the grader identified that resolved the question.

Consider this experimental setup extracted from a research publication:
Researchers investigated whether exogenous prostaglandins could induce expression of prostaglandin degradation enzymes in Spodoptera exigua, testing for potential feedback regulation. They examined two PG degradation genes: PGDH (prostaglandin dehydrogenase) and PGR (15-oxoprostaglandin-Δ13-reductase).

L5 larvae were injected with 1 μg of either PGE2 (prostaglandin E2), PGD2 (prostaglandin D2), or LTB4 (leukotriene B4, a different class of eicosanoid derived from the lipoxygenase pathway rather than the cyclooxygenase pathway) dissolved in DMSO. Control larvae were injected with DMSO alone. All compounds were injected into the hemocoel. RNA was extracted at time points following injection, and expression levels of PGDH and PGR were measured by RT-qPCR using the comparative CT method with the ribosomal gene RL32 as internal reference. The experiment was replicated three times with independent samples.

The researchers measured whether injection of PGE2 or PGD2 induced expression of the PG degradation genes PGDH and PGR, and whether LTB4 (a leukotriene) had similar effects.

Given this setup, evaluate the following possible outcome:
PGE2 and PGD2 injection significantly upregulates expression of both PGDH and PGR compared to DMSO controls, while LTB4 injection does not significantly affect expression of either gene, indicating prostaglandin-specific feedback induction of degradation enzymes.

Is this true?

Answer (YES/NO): YES